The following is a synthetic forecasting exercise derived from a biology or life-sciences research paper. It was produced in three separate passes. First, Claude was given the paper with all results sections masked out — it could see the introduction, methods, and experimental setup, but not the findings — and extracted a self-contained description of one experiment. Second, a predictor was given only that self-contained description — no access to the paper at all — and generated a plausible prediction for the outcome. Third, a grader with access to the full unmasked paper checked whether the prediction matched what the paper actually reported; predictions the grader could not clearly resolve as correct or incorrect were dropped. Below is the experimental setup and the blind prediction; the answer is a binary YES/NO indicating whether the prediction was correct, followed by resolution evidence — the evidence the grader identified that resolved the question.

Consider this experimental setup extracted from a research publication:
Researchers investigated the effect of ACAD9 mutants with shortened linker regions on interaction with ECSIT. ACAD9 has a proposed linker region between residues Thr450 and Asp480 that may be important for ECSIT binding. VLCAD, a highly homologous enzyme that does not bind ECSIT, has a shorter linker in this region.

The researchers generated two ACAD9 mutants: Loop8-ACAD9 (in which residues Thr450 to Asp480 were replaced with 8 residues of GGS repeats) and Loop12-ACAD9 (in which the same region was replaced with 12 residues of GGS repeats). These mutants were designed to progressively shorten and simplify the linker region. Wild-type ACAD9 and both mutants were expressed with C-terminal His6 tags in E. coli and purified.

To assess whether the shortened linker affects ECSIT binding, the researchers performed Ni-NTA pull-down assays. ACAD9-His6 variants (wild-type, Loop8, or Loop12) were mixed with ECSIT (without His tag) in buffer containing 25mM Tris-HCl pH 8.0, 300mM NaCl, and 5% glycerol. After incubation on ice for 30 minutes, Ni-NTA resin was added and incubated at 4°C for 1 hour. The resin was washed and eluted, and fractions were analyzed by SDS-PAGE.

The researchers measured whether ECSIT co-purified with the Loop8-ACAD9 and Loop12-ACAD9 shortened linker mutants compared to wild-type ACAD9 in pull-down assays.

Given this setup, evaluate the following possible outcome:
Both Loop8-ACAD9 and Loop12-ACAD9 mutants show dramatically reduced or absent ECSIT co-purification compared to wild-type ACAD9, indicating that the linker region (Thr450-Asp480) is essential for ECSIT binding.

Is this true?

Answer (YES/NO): NO